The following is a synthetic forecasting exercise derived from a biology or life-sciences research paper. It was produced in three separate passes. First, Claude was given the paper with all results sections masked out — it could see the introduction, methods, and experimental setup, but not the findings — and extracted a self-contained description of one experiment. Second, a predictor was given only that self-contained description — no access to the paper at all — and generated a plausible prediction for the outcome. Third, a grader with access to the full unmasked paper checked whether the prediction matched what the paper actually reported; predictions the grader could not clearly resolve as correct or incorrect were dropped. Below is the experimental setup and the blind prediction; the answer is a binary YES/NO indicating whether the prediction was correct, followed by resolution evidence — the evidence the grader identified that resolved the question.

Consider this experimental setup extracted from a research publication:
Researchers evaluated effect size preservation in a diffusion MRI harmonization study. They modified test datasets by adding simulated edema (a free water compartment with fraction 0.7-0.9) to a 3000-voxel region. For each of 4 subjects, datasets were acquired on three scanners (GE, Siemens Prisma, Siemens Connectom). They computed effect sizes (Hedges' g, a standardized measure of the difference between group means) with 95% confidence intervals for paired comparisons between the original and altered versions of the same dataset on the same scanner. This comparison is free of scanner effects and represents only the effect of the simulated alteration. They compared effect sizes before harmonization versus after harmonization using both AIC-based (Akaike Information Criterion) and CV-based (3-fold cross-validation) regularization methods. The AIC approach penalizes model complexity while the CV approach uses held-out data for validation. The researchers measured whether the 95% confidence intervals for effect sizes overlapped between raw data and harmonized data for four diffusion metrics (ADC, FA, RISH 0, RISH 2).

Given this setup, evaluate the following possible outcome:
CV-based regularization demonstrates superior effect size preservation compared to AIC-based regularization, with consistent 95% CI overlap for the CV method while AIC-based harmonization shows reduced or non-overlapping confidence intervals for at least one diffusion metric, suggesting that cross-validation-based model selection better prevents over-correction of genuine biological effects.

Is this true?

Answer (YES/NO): NO